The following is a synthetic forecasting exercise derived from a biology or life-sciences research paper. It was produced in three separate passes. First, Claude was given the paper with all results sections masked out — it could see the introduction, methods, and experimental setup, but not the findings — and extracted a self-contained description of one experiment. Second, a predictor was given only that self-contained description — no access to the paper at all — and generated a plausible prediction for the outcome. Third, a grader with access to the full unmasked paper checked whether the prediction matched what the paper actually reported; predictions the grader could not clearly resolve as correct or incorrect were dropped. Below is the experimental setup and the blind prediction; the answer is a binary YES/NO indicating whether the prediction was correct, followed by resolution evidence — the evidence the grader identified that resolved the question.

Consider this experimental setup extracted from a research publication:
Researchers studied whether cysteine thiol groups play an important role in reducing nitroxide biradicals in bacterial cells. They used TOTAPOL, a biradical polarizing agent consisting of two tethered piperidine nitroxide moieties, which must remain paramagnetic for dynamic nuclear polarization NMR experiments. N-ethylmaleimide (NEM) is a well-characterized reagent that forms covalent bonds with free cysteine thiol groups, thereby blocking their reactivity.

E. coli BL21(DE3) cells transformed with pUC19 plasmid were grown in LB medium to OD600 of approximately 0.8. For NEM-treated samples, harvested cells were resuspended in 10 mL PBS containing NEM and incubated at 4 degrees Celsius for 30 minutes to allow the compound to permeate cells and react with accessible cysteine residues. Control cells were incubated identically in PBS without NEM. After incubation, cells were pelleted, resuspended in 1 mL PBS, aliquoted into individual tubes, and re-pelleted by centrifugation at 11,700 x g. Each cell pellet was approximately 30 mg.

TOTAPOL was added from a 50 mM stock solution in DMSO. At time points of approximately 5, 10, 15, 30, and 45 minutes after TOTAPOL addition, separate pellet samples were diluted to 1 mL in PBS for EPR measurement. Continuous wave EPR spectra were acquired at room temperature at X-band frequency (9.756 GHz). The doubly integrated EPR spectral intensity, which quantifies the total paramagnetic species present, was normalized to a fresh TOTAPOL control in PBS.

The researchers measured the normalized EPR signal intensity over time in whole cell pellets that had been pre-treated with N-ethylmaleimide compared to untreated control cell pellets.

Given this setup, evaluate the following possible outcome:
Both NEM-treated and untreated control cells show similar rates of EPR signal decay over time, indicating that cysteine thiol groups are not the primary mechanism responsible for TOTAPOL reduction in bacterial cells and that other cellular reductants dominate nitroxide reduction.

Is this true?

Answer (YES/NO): NO